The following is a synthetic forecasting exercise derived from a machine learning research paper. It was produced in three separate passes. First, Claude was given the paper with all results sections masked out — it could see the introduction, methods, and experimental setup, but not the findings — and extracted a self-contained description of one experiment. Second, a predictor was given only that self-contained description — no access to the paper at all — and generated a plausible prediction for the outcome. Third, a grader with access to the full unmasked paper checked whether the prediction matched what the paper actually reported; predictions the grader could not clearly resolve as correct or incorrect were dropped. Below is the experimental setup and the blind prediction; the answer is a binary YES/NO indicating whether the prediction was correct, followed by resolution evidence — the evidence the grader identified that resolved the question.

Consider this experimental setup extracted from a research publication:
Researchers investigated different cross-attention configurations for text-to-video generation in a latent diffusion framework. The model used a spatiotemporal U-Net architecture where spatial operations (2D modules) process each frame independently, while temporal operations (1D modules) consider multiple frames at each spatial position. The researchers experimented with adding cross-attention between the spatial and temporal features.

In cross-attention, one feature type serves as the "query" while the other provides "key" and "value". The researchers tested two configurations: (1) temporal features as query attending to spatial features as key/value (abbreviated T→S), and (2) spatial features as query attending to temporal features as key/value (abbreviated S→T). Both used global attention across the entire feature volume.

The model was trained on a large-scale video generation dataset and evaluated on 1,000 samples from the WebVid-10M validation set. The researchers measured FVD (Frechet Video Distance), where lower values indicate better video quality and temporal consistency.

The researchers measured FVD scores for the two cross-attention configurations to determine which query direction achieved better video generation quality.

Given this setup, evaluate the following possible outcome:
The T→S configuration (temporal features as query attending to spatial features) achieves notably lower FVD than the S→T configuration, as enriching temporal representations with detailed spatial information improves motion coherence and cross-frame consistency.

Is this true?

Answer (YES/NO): NO